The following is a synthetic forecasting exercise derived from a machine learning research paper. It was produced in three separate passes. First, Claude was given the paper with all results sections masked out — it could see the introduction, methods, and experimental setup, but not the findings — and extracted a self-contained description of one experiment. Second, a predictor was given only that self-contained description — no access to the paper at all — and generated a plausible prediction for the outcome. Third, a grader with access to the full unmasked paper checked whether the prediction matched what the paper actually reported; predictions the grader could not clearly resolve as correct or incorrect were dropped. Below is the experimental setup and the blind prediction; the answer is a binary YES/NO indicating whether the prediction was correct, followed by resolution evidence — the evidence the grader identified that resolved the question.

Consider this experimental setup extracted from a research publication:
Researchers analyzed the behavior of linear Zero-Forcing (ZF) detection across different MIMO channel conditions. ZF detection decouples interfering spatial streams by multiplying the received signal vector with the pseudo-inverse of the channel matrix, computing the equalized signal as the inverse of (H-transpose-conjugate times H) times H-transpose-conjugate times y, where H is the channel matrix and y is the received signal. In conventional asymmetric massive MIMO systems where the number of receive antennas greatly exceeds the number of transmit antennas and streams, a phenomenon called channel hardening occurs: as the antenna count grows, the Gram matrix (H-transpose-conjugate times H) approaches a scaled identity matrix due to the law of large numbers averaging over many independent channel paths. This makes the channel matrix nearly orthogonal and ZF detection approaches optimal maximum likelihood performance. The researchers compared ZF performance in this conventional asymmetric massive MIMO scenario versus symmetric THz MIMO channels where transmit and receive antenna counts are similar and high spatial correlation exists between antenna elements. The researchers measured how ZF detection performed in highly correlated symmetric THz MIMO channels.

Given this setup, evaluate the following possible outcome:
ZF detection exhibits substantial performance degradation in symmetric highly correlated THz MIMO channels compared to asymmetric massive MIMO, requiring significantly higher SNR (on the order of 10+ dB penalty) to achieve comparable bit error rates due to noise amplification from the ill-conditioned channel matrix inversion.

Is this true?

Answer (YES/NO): YES